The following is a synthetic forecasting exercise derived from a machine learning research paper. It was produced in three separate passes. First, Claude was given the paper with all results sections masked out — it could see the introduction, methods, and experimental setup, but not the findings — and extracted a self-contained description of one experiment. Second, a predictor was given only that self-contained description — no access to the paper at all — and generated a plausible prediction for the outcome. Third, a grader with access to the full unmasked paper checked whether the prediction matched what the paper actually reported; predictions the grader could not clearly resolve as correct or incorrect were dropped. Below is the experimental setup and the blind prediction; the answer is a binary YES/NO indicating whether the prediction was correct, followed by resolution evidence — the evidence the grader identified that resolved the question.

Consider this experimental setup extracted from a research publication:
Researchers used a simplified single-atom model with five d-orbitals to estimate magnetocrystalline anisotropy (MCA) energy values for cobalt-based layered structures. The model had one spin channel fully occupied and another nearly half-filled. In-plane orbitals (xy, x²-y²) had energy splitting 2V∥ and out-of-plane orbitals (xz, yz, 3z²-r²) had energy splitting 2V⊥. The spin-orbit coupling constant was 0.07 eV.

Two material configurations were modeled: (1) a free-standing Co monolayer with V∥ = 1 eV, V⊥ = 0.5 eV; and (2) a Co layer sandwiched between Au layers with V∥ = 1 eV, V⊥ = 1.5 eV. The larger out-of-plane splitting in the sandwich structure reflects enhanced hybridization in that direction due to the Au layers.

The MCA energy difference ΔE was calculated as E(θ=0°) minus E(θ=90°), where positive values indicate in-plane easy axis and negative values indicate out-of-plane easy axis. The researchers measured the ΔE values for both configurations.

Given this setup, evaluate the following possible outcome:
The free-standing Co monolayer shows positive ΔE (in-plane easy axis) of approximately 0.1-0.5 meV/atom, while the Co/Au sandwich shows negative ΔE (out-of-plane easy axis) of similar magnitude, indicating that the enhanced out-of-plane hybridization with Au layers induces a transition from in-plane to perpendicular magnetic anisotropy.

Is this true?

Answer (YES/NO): NO